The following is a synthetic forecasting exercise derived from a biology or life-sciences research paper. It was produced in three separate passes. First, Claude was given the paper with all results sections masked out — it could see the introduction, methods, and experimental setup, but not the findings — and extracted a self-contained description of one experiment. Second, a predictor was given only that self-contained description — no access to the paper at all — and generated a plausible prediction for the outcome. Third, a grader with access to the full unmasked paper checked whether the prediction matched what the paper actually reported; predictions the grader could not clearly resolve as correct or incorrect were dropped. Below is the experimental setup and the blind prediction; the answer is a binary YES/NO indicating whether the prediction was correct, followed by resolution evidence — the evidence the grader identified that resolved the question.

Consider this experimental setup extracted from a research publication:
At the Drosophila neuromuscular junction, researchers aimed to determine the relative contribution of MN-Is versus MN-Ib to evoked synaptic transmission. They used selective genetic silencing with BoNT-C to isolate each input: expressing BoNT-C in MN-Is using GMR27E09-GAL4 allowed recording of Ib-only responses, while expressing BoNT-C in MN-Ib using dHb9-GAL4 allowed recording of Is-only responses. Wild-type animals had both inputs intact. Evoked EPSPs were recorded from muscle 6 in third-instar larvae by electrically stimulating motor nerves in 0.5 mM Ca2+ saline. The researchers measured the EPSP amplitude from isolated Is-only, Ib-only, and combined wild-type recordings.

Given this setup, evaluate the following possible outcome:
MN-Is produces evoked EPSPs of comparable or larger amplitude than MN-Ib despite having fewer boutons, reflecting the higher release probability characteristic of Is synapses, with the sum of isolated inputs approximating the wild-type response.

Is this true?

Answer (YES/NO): NO